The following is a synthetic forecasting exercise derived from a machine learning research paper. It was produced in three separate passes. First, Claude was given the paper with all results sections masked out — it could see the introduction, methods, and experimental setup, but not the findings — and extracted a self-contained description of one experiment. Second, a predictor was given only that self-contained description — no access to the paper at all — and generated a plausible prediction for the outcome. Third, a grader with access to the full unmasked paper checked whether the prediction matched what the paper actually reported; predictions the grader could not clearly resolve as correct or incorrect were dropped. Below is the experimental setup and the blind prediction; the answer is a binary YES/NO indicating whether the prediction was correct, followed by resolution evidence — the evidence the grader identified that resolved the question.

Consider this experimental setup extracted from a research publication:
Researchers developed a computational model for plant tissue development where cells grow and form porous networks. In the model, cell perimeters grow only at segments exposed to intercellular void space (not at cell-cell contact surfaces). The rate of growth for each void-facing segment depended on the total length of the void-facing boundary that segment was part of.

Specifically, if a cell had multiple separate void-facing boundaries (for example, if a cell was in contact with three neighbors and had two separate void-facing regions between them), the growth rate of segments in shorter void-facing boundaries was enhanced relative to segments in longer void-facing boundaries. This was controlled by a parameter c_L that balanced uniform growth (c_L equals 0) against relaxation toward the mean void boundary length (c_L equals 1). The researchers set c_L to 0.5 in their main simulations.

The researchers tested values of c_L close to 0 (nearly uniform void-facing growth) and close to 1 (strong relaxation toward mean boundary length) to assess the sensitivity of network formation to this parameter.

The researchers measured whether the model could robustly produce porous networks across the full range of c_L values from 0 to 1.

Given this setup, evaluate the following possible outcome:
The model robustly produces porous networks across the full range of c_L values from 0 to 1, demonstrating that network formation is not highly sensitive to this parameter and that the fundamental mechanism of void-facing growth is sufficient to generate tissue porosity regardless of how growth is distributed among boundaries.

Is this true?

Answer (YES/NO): NO